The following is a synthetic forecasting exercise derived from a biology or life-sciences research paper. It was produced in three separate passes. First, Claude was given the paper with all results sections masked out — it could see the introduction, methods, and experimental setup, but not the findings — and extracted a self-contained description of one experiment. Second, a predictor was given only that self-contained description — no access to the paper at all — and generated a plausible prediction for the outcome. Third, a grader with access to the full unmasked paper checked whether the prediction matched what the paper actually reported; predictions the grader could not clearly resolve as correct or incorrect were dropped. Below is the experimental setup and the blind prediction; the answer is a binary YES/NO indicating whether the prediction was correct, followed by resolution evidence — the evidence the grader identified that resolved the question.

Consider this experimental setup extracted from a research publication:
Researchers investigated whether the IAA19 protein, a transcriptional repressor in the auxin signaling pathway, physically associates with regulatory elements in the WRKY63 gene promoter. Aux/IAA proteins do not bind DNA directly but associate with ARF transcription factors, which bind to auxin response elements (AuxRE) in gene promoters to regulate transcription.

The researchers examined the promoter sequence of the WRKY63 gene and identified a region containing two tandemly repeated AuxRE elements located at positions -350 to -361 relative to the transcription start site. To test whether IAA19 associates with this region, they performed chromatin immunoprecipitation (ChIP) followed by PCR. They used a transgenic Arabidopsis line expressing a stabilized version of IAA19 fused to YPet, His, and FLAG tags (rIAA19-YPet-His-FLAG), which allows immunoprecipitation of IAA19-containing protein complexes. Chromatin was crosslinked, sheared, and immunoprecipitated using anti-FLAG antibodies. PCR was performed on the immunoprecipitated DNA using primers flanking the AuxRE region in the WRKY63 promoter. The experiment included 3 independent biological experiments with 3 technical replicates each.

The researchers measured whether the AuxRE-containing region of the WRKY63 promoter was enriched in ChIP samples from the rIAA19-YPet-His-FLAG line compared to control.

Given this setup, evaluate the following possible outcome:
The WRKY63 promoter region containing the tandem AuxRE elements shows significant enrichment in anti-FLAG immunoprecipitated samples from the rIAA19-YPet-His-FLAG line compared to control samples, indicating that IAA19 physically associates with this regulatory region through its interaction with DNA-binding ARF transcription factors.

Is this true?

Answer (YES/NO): YES